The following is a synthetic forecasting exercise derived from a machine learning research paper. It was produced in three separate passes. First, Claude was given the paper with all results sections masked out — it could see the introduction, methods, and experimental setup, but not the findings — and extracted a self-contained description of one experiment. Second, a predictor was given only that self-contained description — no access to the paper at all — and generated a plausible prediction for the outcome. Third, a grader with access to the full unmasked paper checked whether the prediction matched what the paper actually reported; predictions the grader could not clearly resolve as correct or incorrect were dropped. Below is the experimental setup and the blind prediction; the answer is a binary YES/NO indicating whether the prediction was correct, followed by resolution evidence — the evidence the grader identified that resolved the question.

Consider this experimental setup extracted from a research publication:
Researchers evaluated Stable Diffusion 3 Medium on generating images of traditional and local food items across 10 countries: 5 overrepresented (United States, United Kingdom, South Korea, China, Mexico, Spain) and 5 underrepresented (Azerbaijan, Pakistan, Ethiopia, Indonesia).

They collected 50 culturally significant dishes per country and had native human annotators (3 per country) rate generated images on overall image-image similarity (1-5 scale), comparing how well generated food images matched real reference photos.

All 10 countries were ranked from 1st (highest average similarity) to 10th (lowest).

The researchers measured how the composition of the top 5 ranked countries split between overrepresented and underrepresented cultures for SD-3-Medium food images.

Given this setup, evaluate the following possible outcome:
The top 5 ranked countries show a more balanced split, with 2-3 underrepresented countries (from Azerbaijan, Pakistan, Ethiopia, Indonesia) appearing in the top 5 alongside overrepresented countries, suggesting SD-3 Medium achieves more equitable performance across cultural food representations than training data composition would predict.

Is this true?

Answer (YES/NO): NO